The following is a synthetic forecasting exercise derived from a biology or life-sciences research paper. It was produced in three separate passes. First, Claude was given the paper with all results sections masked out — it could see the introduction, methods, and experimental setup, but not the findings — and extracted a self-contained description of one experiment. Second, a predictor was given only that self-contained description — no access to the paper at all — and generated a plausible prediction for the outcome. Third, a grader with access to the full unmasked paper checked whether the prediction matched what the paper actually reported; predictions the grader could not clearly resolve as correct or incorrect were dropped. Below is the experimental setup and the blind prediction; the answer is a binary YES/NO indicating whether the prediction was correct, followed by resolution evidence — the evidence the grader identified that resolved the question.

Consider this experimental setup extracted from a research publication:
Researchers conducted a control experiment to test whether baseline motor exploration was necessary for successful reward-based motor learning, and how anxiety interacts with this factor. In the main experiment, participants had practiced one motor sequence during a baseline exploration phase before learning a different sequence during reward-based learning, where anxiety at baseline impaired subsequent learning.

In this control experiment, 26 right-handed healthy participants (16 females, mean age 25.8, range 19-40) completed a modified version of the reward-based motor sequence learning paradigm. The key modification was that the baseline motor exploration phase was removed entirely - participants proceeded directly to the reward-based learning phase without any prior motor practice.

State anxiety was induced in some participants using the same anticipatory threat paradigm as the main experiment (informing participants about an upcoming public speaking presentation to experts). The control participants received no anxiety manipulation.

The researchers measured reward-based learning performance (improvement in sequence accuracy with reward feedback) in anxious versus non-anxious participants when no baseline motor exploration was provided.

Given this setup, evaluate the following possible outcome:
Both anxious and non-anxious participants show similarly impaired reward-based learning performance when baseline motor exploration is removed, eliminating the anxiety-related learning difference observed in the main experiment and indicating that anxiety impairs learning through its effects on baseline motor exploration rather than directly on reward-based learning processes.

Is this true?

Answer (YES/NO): NO